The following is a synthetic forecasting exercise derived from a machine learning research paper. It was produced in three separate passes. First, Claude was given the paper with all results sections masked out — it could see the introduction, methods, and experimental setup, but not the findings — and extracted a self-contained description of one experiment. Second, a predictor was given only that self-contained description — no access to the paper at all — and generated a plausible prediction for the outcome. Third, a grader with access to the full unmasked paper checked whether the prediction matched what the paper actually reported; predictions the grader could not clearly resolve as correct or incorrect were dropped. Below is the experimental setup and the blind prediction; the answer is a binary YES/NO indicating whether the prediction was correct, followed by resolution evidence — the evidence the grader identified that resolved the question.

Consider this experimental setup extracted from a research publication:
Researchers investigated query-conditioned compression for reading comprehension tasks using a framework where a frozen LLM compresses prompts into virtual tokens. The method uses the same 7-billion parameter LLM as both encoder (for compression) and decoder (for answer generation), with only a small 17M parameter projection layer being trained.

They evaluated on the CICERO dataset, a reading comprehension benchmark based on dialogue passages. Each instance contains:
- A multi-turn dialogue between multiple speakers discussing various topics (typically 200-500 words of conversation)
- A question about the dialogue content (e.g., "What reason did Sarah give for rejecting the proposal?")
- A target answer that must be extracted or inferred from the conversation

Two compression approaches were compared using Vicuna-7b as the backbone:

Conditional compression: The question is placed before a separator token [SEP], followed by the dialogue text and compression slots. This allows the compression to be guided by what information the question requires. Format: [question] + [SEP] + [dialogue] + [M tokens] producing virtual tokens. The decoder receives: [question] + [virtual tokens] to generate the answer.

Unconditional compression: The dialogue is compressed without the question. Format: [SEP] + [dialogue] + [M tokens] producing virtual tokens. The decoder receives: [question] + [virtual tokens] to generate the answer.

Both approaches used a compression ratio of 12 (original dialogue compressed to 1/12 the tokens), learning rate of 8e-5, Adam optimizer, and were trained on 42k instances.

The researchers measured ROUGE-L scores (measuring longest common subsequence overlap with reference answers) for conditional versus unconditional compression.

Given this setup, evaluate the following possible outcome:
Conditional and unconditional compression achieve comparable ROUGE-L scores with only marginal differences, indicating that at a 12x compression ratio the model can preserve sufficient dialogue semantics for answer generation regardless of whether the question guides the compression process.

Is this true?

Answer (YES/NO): NO